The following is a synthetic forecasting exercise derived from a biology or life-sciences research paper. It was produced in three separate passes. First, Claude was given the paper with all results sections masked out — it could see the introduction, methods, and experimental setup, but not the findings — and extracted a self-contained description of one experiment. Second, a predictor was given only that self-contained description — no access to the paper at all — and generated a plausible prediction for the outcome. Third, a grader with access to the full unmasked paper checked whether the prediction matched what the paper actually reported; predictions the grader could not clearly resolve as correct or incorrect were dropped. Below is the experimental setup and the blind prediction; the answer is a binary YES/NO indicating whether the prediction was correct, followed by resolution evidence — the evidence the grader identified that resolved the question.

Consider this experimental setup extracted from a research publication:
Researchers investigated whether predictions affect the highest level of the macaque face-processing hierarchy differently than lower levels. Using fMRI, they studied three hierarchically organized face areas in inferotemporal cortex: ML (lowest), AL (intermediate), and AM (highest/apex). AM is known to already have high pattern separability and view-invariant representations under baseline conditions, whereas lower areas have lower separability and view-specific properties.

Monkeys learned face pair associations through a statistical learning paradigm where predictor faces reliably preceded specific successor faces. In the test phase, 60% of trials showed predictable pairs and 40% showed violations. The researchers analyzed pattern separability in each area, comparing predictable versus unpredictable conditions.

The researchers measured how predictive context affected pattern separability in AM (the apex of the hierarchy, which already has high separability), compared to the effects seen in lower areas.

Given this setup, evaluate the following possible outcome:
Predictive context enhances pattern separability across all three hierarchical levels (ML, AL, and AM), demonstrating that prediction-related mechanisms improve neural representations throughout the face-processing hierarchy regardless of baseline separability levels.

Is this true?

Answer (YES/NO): NO